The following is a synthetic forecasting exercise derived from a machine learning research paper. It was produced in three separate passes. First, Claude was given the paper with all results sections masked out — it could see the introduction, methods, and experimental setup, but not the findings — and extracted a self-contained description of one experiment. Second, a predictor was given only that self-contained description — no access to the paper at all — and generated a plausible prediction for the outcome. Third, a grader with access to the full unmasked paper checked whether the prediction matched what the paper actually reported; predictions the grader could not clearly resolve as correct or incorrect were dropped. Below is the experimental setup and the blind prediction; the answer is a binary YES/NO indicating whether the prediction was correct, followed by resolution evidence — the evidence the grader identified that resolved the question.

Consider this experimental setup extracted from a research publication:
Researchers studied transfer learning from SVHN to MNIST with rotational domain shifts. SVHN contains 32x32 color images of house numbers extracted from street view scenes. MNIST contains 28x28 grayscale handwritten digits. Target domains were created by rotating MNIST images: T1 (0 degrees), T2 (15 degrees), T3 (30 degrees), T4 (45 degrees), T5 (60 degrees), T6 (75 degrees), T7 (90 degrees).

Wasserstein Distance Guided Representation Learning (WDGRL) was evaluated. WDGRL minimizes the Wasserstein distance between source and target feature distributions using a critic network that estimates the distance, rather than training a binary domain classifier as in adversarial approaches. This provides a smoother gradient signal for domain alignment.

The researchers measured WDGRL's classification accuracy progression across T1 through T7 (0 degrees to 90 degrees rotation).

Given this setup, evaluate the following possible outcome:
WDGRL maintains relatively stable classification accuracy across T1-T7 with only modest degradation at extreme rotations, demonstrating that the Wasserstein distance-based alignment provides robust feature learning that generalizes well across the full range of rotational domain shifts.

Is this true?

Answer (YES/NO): NO